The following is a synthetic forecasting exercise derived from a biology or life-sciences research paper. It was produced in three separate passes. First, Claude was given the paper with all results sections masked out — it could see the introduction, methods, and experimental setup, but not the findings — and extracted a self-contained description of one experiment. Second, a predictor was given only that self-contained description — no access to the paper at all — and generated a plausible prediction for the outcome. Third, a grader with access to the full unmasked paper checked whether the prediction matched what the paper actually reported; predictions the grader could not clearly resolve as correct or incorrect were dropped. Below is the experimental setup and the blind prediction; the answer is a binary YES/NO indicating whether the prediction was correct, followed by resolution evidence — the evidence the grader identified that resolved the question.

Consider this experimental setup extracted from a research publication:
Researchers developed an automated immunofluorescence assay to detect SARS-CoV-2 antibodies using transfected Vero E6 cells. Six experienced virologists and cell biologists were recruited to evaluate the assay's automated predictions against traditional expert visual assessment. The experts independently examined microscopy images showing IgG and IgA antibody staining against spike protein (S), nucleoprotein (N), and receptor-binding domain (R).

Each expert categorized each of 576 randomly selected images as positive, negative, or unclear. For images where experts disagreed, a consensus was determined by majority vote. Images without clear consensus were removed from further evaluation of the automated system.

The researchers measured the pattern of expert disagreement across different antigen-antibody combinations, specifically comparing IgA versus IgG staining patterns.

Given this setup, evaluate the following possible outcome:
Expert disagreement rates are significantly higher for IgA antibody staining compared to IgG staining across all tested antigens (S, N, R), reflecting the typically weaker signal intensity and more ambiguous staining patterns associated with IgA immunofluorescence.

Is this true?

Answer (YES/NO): NO